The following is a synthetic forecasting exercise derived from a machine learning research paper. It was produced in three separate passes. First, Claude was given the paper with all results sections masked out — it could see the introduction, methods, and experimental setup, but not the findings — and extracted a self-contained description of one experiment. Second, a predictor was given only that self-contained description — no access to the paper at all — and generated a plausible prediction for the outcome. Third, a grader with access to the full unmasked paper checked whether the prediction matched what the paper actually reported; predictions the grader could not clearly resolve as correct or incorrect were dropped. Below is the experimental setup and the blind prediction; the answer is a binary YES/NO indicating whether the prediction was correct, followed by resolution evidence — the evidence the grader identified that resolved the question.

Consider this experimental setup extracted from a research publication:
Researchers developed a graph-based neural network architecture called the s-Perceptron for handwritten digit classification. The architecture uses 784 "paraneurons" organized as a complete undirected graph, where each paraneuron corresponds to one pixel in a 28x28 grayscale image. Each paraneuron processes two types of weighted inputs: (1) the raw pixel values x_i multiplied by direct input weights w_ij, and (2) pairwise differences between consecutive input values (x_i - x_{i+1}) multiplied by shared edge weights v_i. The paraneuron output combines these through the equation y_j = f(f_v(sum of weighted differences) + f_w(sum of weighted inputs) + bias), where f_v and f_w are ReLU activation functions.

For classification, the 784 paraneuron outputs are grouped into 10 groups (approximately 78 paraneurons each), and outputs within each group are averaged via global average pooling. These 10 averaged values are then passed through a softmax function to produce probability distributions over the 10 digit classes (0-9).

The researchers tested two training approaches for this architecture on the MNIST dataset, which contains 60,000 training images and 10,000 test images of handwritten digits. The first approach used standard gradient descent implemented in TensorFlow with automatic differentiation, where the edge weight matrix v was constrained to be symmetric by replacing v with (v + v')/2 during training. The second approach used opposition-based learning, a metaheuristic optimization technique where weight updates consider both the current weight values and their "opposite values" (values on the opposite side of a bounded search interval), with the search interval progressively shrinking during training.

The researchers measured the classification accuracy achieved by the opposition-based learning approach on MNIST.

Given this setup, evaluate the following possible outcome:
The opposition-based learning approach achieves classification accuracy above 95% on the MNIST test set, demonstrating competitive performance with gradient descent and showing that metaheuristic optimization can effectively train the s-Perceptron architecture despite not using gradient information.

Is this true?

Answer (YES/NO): NO